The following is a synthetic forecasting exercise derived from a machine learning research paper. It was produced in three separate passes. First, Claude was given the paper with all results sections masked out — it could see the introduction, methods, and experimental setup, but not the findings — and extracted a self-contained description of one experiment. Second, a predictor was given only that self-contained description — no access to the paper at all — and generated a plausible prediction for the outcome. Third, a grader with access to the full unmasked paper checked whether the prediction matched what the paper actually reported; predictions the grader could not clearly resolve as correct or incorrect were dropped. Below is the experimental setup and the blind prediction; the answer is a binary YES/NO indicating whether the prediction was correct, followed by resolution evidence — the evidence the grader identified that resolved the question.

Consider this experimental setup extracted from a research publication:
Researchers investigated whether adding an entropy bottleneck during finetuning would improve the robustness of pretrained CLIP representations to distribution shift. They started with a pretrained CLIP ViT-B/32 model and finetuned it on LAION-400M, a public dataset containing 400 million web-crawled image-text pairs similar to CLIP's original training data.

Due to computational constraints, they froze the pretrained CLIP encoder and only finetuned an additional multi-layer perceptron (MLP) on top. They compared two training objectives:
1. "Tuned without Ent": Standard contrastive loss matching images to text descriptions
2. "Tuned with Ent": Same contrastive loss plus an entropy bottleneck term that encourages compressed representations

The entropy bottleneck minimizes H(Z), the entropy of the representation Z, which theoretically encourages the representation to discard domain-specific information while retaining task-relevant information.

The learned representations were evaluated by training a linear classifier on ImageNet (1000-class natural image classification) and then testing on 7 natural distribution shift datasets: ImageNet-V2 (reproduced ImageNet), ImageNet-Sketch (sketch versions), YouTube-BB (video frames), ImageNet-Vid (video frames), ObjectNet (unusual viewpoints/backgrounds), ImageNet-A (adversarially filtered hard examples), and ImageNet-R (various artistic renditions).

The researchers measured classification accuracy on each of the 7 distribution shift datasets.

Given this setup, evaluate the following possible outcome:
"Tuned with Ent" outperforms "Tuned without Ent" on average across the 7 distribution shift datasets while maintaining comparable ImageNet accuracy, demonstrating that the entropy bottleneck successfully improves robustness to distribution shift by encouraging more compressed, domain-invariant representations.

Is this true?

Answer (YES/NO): YES